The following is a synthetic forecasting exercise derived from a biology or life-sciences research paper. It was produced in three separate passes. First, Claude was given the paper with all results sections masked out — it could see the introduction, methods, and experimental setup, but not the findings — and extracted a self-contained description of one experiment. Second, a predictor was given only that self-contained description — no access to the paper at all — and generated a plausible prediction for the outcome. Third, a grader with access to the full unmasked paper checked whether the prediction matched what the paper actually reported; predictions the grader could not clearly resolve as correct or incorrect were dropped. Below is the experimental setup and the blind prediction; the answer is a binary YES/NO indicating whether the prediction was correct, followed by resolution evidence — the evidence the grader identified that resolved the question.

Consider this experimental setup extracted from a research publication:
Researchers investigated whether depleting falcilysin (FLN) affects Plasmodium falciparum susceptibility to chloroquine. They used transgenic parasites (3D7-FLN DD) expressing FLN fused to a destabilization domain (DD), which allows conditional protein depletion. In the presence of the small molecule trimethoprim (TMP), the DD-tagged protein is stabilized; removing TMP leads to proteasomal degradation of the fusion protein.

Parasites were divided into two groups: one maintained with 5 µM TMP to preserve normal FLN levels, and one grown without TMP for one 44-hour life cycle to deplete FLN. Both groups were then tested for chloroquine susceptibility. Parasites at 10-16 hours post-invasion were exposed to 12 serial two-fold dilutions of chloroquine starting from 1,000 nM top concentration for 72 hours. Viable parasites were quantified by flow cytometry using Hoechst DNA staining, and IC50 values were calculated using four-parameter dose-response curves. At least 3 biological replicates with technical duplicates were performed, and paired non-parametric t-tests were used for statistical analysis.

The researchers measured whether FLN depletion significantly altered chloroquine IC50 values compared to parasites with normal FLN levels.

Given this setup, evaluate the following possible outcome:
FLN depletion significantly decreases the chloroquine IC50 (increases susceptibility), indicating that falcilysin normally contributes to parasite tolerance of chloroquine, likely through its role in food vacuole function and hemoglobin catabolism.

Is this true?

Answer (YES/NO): YES